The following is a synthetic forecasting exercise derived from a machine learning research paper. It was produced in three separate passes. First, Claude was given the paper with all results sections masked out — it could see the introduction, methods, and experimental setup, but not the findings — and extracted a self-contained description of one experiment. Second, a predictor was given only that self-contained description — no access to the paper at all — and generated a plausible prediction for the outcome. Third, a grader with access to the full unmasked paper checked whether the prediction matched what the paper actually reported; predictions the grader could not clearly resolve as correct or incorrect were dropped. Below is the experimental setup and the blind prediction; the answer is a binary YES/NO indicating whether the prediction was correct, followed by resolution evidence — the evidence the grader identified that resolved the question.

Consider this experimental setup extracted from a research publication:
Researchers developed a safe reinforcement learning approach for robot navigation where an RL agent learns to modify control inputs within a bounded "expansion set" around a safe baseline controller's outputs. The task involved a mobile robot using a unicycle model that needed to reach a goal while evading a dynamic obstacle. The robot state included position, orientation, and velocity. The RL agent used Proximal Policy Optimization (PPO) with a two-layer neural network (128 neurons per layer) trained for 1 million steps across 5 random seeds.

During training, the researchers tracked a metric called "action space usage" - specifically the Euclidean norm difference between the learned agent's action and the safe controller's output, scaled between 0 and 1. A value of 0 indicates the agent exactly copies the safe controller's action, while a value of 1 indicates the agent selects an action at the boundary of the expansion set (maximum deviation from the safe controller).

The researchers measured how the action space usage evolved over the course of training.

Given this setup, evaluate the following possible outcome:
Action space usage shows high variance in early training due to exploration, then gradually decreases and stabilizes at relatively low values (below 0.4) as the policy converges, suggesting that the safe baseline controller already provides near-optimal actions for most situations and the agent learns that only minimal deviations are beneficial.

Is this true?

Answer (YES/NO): NO